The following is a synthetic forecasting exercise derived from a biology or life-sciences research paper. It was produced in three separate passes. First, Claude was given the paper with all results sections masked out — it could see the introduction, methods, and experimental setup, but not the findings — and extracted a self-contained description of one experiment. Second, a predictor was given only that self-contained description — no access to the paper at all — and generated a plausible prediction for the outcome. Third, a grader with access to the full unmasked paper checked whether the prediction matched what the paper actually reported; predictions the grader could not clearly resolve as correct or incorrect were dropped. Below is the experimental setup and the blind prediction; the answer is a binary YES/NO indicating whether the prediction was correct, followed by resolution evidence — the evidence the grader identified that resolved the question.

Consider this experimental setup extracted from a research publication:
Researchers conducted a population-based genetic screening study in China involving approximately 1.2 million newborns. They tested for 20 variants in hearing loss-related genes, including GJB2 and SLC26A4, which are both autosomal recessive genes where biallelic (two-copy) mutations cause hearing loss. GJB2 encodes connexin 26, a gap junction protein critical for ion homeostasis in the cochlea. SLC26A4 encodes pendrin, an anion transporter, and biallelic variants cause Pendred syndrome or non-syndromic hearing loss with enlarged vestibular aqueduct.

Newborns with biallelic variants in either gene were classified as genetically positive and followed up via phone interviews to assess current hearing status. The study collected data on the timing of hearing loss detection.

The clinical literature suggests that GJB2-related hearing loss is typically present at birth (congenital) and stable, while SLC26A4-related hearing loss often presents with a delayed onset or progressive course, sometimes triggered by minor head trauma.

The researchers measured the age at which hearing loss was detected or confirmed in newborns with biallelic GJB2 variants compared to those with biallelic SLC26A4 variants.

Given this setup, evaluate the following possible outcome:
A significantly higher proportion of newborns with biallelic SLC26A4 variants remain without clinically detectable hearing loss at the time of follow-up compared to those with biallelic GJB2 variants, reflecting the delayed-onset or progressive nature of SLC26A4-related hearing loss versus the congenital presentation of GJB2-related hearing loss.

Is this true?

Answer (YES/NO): YES